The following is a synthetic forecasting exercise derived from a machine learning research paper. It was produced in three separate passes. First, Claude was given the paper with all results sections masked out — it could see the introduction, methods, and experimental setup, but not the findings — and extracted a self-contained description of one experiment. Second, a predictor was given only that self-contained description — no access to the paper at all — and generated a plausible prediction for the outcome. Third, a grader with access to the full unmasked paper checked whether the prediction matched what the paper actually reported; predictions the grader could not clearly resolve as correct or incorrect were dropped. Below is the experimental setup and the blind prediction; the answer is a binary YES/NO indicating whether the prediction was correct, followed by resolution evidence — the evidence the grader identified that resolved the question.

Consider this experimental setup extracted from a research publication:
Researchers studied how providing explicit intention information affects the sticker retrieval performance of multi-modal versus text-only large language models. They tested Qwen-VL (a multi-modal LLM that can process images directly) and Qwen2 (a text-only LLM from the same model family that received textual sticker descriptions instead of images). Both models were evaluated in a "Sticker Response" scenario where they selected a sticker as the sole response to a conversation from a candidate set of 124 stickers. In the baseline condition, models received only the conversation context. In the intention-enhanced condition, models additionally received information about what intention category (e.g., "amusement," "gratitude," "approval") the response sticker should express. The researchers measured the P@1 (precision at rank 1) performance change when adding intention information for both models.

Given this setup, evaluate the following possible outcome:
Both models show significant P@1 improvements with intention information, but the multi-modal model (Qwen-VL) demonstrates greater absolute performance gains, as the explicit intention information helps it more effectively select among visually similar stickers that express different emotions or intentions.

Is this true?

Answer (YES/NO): NO